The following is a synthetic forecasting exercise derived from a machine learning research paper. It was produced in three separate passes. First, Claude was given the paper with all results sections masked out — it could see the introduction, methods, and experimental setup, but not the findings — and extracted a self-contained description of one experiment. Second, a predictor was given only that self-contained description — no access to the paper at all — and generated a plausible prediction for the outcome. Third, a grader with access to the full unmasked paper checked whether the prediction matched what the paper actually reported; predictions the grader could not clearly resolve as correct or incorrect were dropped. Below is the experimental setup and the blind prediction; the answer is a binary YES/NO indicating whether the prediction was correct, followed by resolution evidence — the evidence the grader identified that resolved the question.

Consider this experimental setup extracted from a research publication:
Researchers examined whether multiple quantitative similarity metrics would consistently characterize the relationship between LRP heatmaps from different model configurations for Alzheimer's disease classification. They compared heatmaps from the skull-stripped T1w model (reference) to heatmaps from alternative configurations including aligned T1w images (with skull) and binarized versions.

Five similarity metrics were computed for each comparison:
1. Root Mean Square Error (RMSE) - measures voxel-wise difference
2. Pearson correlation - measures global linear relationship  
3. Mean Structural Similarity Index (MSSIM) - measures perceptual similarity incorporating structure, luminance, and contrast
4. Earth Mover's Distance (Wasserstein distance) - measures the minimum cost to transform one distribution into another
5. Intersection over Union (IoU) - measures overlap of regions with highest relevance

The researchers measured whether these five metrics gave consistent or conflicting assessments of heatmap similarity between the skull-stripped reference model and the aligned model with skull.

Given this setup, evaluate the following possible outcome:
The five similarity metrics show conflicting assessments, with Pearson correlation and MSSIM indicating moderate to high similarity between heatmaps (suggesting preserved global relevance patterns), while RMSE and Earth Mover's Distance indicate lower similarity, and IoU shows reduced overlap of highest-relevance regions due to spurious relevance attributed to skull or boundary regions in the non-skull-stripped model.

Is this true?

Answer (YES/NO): NO